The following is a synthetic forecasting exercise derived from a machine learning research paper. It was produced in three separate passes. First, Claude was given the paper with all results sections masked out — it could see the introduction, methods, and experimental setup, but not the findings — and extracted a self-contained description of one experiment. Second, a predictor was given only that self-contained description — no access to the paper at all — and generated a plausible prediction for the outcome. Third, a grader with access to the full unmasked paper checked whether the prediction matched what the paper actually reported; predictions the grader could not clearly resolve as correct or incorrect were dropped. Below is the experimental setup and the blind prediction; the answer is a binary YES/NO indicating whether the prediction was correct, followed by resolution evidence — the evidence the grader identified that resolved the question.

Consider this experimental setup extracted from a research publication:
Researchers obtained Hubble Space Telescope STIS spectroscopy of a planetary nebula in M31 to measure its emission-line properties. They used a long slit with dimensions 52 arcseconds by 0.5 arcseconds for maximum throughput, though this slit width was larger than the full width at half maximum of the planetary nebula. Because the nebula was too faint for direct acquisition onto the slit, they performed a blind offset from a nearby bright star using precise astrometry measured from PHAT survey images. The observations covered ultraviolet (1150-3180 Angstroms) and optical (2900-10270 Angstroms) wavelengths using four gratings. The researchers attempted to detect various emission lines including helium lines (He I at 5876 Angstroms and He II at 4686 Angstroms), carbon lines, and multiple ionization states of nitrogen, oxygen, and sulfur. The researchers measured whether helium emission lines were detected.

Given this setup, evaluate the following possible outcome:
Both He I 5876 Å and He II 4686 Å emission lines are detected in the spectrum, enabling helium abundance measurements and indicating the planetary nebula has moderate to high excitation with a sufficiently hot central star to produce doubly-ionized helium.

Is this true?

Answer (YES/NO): NO